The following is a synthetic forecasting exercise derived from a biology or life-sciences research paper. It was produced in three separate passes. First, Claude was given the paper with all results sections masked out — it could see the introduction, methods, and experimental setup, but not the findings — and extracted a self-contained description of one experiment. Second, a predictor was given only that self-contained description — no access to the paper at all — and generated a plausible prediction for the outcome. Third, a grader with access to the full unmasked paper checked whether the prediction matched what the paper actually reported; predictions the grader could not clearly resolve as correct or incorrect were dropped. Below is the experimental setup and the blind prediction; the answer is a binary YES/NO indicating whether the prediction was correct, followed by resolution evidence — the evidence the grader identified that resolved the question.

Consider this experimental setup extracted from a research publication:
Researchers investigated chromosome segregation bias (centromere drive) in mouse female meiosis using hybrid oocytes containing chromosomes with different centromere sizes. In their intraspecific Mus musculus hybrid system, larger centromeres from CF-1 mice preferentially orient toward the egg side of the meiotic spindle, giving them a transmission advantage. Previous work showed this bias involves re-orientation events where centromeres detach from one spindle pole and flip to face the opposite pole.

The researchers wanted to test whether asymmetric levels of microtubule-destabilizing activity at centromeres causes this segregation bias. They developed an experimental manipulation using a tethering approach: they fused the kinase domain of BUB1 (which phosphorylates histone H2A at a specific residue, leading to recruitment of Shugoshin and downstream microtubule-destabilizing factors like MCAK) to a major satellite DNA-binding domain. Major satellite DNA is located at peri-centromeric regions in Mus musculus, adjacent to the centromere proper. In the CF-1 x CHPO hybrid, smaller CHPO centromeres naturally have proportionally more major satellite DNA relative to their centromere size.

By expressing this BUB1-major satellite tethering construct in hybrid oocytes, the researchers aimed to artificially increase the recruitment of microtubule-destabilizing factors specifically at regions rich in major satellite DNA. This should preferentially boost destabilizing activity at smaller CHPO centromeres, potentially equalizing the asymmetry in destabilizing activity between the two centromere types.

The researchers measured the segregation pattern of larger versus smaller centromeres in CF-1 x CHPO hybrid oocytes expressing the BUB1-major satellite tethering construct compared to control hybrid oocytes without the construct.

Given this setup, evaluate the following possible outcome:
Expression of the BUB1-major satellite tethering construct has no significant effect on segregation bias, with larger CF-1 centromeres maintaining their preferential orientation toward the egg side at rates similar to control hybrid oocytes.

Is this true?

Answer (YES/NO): NO